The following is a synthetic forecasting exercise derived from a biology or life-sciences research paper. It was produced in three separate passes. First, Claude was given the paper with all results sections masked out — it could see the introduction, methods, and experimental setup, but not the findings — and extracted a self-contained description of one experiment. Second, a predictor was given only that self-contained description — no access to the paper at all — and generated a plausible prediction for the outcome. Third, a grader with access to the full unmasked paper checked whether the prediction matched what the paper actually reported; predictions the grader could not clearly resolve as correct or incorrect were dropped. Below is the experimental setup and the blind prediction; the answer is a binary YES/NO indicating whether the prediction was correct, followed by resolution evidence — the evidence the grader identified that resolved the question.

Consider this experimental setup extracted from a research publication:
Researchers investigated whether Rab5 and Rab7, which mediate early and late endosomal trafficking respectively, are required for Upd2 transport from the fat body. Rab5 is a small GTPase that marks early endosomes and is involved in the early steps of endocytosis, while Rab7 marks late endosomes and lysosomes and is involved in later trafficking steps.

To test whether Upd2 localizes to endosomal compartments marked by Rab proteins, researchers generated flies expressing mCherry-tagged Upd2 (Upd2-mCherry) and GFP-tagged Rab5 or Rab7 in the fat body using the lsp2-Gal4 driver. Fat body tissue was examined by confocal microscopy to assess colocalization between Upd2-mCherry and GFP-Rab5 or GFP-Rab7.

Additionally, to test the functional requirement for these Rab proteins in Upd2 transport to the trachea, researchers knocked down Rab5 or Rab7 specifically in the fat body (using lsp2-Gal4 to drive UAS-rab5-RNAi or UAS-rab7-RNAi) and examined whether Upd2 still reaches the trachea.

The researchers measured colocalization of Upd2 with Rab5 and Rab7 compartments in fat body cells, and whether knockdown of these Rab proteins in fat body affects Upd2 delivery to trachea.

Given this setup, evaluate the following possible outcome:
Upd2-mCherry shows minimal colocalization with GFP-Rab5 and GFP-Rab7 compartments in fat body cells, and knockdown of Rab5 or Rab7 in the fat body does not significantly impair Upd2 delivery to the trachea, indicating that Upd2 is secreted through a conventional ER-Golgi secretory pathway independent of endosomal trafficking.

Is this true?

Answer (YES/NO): NO